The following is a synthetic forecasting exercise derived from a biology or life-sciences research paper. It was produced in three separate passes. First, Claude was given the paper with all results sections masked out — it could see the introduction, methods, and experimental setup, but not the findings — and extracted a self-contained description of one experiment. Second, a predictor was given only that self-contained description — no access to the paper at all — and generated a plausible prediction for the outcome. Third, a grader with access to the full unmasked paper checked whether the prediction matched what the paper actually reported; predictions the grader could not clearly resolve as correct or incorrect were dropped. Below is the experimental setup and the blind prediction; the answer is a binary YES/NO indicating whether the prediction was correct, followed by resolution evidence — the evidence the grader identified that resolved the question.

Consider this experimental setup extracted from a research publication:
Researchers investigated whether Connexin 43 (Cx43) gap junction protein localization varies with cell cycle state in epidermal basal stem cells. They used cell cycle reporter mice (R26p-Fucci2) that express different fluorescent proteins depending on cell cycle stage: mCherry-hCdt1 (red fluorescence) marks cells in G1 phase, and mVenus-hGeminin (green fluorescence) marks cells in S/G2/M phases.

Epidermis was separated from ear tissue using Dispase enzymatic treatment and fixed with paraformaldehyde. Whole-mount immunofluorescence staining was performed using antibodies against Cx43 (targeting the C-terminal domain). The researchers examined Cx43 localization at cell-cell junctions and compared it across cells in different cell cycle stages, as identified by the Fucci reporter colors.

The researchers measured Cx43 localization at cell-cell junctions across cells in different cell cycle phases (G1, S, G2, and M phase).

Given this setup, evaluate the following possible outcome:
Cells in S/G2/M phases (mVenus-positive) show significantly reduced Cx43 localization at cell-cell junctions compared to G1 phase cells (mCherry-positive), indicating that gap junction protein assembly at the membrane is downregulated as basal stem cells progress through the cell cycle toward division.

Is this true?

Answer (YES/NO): YES